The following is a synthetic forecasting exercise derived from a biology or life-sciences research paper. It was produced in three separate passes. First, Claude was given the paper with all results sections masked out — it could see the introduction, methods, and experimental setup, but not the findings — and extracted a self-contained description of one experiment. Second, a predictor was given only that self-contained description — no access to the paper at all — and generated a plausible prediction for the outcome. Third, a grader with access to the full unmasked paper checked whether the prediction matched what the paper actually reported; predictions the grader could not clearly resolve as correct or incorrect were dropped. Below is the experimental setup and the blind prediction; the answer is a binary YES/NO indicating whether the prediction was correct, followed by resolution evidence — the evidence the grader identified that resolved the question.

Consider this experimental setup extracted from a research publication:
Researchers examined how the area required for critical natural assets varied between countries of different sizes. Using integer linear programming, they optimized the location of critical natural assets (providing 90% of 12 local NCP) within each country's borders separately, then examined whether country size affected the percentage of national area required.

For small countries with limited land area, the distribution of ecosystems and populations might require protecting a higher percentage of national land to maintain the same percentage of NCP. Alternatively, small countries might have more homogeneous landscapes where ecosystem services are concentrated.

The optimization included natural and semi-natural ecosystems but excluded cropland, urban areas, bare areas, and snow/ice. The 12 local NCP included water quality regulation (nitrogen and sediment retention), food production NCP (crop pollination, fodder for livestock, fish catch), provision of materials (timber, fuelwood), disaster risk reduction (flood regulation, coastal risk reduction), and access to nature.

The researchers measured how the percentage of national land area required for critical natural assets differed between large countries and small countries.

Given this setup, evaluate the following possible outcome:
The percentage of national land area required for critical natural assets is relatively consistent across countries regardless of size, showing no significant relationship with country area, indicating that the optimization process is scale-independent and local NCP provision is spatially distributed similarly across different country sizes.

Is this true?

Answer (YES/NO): NO